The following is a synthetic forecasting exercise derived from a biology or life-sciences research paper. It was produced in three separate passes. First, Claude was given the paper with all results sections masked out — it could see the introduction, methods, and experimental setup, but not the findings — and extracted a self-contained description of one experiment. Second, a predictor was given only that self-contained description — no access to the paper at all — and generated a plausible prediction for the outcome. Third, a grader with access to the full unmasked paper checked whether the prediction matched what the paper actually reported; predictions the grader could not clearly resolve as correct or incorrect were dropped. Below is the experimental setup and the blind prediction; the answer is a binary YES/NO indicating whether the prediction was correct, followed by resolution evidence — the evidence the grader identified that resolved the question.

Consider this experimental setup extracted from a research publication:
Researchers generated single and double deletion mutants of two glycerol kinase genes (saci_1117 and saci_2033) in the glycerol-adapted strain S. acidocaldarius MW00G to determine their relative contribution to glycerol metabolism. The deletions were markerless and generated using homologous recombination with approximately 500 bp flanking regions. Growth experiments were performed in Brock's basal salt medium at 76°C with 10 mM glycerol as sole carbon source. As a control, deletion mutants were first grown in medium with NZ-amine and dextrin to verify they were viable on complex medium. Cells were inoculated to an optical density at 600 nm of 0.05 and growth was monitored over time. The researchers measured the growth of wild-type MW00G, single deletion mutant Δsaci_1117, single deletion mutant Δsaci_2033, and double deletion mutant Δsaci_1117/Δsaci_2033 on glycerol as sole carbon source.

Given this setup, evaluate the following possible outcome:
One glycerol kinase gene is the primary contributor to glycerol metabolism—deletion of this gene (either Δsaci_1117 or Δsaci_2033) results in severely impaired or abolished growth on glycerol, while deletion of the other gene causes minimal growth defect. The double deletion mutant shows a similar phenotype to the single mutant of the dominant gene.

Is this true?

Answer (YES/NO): YES